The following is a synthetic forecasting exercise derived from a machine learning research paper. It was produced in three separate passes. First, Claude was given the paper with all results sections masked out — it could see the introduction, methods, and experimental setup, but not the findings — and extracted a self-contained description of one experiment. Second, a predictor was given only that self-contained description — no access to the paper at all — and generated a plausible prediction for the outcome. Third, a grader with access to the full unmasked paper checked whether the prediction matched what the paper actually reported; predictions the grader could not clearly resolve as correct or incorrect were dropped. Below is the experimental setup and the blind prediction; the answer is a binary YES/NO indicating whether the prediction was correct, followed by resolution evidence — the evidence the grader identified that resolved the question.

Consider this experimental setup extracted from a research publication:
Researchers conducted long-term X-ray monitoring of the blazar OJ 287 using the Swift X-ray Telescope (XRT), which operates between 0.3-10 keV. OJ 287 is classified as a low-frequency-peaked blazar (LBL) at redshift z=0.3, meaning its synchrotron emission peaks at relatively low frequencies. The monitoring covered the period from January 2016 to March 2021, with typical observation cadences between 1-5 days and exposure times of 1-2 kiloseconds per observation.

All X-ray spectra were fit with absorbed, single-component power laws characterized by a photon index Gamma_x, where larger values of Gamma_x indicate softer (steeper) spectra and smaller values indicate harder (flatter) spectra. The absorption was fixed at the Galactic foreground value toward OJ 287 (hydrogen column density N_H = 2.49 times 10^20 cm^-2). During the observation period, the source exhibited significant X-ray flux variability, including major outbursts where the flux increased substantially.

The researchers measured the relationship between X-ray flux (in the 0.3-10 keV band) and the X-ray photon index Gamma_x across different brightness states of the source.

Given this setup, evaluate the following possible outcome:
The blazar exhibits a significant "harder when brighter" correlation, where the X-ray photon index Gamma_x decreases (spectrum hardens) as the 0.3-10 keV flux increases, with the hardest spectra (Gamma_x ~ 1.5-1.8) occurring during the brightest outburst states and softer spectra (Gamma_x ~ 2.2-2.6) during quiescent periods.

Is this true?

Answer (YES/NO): NO